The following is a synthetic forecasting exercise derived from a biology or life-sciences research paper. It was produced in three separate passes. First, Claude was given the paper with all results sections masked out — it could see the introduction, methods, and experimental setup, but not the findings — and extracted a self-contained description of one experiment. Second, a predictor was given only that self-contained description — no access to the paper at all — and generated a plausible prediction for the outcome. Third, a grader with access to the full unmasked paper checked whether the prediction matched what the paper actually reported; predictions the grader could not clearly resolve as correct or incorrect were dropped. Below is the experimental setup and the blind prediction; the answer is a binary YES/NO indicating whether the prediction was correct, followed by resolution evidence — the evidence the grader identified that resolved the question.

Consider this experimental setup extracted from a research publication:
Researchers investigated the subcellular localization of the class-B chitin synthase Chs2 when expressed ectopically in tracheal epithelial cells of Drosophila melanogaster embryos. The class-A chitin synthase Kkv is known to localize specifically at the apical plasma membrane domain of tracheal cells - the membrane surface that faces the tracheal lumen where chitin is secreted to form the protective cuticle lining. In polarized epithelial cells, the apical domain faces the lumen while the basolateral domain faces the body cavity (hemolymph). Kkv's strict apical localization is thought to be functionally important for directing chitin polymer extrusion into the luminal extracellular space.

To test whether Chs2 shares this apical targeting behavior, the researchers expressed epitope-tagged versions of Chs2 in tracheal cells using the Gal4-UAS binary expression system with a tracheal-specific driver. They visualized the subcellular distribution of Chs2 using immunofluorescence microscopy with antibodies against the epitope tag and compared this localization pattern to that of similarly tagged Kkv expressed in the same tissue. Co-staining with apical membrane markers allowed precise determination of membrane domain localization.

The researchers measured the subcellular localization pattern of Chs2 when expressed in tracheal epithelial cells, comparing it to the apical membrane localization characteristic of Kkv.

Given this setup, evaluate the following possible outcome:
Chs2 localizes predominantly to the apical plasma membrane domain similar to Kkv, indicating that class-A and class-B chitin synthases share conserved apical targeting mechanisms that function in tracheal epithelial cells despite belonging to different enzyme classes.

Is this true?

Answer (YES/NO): NO